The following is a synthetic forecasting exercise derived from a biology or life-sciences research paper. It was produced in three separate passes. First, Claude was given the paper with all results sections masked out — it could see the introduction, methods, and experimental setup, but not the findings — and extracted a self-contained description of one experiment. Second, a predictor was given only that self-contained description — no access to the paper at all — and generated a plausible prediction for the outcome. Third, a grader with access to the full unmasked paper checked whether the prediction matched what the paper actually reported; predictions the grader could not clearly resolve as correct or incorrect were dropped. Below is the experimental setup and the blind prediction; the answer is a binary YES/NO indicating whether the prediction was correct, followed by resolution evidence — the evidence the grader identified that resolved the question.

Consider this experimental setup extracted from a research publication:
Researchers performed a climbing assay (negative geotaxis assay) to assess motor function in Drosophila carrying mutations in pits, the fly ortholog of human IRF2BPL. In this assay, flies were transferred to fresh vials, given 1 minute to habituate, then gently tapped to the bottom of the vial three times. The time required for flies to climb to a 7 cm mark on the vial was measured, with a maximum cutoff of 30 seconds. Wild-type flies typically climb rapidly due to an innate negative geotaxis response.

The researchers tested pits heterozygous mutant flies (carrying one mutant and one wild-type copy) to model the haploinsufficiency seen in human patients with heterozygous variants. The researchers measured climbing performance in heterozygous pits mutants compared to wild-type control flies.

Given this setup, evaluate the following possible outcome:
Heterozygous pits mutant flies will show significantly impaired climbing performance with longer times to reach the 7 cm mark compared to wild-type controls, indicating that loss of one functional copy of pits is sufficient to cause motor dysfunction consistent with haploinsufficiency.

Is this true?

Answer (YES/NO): NO